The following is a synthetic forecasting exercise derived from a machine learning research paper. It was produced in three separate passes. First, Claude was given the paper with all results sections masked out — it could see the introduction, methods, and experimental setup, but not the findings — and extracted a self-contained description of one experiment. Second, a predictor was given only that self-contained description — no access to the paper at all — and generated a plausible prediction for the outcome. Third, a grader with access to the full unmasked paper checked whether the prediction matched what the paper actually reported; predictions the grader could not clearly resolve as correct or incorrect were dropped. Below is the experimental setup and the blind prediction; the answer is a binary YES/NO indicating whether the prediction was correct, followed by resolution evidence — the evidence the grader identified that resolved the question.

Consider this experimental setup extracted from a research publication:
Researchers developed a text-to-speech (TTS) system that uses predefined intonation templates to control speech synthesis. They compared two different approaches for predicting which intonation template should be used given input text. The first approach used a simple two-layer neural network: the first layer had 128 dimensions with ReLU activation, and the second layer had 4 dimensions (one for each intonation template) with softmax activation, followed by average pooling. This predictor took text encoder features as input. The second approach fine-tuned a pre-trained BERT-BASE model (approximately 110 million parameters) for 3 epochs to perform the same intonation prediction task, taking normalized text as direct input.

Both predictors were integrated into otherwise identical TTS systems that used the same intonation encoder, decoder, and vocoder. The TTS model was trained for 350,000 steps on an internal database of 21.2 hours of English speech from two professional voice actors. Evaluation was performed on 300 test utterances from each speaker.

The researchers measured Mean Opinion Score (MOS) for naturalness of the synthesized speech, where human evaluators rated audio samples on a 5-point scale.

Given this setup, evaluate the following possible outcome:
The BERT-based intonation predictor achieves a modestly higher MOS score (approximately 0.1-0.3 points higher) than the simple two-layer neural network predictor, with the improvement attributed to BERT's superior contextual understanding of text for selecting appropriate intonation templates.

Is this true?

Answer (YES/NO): NO